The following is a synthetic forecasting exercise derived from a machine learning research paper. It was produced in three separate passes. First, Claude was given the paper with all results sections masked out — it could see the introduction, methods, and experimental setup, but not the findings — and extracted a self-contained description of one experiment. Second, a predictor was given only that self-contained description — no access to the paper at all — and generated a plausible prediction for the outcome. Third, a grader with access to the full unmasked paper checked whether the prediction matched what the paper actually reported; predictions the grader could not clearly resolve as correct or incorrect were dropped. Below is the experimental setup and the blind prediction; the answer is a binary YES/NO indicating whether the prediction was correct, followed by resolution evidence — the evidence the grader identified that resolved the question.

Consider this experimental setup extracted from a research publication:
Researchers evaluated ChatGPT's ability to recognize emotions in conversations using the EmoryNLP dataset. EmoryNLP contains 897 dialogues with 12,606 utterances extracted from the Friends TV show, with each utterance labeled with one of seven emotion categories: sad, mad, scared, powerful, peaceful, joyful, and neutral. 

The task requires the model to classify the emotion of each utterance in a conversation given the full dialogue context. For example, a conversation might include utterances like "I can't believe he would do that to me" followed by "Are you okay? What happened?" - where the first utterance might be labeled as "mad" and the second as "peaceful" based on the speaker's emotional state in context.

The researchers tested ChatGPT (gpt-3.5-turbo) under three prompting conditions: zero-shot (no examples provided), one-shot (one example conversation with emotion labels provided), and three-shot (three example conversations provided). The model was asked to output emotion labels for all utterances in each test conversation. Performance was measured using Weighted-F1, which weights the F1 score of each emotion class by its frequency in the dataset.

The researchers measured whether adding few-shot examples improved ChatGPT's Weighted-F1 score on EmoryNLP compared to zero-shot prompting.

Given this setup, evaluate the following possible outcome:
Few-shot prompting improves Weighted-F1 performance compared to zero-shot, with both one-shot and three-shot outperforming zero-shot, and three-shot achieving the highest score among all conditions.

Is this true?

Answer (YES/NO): NO